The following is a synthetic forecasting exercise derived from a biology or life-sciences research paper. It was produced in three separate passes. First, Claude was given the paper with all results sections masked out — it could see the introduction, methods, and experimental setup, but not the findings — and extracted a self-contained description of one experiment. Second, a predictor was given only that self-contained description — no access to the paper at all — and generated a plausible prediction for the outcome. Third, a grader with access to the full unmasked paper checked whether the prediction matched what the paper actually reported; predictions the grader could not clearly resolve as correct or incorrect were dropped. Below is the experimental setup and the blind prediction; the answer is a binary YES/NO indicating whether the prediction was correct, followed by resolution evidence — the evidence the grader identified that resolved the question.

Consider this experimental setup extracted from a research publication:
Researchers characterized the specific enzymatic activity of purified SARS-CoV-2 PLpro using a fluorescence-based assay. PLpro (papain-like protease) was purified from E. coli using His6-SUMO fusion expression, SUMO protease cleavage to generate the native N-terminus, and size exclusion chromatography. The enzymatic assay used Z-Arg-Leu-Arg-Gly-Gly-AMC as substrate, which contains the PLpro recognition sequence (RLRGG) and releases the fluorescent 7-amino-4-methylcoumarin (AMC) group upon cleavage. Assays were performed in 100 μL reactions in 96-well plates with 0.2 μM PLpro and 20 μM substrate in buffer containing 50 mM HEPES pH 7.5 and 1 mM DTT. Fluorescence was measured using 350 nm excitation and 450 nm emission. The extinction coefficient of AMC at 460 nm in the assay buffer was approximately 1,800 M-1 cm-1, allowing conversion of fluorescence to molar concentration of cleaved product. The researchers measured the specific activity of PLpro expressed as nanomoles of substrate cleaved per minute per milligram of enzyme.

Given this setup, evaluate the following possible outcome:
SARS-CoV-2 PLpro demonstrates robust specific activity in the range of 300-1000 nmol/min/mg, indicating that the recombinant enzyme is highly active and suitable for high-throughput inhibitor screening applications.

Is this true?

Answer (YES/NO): NO